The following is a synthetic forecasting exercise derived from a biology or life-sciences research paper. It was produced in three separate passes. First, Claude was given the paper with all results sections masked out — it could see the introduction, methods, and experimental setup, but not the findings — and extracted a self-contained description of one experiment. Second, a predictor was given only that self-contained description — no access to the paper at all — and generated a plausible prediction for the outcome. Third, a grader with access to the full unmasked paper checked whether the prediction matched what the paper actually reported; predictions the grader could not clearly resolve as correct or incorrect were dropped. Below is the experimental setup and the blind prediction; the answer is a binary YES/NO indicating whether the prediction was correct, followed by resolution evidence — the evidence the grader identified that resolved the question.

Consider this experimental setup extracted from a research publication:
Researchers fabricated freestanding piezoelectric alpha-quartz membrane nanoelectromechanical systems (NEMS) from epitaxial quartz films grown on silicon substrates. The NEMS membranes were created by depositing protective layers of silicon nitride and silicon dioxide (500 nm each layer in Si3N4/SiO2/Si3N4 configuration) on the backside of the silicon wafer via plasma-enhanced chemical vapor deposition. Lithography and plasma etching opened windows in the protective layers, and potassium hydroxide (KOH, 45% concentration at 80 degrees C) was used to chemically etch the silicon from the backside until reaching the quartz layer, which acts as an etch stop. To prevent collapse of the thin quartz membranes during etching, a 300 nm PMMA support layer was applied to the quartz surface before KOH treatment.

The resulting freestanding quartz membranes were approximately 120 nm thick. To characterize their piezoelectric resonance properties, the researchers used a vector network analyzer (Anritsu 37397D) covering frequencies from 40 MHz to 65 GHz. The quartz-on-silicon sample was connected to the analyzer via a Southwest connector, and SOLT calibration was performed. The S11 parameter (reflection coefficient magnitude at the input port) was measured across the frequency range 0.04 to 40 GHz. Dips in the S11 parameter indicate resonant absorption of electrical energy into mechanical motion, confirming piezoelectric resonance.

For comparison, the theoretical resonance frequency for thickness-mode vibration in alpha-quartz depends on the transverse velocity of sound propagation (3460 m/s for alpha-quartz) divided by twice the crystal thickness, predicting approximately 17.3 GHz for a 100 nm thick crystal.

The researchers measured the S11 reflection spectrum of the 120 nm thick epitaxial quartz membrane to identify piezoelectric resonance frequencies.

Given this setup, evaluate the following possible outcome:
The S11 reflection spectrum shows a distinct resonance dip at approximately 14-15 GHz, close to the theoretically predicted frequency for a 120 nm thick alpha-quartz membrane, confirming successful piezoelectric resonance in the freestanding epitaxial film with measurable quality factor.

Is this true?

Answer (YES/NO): NO